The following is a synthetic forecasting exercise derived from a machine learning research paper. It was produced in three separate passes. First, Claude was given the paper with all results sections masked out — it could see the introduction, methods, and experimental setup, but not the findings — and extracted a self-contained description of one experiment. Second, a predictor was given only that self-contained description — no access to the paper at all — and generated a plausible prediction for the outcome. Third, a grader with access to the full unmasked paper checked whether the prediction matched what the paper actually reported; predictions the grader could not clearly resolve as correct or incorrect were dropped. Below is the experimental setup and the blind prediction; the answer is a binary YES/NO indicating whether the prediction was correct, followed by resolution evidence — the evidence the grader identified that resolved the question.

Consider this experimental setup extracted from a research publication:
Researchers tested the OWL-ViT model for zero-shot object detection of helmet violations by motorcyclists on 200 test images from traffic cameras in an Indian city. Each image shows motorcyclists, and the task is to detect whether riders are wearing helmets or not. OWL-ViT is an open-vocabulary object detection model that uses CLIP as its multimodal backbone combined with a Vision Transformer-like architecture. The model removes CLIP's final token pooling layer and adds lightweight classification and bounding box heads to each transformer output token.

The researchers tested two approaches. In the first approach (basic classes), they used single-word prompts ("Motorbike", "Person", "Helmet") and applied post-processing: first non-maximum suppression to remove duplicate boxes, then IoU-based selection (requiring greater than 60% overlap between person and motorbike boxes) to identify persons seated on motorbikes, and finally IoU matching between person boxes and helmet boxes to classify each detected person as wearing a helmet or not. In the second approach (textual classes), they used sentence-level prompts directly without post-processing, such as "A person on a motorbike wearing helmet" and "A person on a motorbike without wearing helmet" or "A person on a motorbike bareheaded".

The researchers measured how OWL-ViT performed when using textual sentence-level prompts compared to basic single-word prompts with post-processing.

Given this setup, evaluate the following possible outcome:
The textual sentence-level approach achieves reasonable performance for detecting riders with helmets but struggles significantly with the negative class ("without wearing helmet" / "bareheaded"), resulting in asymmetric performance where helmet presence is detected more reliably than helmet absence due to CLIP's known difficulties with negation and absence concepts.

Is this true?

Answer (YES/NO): NO